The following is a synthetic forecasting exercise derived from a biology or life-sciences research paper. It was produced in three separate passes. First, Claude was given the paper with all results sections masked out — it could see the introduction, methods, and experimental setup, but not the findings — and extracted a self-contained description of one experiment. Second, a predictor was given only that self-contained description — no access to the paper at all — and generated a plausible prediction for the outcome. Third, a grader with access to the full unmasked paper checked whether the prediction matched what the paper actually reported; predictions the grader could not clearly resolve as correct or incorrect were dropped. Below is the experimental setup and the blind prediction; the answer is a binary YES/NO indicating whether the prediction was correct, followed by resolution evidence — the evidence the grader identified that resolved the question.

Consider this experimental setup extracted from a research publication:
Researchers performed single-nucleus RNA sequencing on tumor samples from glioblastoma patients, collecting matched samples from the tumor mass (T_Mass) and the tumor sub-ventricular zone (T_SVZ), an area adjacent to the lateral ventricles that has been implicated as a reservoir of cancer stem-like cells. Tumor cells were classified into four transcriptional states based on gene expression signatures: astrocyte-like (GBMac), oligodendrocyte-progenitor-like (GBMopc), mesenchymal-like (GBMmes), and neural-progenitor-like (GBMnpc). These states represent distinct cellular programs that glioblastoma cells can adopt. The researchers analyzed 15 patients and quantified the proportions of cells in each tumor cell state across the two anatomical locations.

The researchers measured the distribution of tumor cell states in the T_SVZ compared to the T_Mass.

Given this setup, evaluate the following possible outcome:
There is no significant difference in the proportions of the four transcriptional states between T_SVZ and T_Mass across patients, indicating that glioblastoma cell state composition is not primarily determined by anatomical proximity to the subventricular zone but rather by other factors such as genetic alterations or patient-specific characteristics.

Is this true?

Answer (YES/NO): NO